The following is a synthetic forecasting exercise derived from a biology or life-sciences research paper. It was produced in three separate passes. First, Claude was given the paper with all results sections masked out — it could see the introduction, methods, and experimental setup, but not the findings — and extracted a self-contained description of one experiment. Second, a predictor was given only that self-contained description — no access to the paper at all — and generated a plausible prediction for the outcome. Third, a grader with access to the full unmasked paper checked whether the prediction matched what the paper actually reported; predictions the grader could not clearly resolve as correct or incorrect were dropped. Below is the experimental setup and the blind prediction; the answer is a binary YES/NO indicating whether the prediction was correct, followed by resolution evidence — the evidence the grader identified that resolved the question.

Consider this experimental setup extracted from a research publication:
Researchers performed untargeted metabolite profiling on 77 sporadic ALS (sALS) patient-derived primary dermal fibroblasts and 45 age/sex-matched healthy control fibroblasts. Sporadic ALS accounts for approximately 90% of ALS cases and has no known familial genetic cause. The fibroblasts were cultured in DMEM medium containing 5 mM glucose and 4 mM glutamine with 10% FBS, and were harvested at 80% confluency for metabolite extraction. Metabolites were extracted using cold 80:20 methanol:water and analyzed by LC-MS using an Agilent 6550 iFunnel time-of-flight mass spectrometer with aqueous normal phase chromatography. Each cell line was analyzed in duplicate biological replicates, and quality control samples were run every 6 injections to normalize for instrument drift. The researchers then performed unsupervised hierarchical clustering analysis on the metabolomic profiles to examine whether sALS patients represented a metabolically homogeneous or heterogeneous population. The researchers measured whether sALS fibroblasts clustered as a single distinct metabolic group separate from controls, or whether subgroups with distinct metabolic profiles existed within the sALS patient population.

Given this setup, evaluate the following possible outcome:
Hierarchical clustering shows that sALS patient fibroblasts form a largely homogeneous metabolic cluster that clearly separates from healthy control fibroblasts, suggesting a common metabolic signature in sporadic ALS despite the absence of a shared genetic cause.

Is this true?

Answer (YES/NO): NO